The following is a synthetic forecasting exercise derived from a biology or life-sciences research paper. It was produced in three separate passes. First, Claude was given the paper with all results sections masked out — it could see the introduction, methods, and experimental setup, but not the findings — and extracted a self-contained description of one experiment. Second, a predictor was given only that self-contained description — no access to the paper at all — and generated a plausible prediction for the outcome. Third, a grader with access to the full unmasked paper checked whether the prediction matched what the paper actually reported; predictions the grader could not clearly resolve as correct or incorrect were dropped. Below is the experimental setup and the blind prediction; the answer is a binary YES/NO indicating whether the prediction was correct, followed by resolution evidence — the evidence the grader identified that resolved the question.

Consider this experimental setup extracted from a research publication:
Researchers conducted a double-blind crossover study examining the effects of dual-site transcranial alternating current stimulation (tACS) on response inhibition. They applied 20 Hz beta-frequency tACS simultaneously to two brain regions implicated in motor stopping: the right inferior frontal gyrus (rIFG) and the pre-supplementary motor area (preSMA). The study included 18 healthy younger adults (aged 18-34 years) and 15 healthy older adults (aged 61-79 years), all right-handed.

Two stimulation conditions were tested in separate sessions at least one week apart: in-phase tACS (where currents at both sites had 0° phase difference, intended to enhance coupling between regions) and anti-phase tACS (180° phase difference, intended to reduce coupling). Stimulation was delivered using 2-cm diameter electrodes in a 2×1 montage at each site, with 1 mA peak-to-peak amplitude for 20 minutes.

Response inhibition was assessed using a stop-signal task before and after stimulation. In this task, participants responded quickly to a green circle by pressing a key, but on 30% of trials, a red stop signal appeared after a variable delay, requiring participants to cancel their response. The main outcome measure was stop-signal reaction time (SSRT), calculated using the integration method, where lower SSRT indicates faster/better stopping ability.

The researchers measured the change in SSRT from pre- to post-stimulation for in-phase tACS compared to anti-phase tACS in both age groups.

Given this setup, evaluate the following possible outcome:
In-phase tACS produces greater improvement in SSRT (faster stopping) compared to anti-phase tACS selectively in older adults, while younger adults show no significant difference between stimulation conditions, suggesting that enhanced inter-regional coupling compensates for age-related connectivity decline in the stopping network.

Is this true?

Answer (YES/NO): NO